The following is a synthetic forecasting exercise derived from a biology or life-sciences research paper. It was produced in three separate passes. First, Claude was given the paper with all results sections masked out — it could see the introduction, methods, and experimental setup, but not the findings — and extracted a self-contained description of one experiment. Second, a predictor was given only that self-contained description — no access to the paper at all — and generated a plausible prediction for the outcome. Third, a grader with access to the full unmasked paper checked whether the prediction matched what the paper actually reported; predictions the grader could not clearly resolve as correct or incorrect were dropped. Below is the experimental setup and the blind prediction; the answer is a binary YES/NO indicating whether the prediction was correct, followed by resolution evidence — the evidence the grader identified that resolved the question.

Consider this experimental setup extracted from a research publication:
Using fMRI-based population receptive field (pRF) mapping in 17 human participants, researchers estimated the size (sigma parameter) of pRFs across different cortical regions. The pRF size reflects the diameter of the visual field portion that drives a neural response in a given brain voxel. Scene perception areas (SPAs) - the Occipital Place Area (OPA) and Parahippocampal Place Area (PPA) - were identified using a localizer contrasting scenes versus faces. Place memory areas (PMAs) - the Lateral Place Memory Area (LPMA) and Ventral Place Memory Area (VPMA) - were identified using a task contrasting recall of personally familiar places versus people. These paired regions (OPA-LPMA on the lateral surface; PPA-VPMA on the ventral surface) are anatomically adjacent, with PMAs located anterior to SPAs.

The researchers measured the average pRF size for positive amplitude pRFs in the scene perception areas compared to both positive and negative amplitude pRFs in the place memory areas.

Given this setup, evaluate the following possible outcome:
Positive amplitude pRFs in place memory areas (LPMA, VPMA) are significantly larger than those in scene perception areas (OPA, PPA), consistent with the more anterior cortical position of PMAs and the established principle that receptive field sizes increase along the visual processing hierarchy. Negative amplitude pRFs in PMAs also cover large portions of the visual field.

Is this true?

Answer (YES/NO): NO